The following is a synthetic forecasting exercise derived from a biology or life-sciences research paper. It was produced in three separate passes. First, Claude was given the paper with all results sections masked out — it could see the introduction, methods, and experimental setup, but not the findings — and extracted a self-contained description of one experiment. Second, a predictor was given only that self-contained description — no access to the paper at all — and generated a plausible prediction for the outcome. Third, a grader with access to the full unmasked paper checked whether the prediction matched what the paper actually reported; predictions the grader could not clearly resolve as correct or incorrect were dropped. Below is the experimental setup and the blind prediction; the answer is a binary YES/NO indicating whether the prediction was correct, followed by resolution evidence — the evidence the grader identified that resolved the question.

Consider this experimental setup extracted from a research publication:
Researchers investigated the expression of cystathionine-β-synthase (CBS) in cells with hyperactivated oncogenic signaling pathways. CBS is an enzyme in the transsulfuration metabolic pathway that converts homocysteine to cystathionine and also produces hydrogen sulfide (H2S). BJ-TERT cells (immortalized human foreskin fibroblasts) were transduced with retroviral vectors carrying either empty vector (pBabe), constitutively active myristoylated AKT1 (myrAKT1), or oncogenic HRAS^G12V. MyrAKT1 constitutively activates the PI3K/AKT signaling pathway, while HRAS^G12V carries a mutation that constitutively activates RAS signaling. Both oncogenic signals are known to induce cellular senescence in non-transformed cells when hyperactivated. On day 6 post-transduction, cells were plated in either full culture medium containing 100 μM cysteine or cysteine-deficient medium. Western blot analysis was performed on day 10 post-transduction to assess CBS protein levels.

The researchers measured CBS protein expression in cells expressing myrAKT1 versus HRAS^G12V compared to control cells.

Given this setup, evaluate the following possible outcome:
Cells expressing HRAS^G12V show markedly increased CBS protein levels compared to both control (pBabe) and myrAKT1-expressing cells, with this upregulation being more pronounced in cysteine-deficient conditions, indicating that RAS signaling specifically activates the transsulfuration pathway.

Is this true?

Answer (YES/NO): NO